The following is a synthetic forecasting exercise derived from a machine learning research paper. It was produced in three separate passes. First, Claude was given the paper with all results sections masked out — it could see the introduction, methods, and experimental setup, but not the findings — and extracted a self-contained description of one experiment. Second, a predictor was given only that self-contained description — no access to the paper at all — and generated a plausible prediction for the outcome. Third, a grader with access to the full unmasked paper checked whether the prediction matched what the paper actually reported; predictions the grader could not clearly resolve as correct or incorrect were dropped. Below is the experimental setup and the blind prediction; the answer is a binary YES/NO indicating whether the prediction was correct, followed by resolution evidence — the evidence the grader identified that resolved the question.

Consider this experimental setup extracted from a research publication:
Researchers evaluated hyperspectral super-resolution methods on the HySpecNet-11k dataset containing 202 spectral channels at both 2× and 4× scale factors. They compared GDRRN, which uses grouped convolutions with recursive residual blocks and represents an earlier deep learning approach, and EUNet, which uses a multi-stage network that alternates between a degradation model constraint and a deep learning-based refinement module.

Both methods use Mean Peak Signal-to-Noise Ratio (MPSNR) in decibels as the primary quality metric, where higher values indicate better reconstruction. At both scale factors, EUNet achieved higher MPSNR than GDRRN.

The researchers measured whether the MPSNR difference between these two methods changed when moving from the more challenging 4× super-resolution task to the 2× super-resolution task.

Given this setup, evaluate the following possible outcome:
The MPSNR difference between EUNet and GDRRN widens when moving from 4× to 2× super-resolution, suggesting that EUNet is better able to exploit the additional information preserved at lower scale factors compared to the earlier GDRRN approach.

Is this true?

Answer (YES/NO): NO